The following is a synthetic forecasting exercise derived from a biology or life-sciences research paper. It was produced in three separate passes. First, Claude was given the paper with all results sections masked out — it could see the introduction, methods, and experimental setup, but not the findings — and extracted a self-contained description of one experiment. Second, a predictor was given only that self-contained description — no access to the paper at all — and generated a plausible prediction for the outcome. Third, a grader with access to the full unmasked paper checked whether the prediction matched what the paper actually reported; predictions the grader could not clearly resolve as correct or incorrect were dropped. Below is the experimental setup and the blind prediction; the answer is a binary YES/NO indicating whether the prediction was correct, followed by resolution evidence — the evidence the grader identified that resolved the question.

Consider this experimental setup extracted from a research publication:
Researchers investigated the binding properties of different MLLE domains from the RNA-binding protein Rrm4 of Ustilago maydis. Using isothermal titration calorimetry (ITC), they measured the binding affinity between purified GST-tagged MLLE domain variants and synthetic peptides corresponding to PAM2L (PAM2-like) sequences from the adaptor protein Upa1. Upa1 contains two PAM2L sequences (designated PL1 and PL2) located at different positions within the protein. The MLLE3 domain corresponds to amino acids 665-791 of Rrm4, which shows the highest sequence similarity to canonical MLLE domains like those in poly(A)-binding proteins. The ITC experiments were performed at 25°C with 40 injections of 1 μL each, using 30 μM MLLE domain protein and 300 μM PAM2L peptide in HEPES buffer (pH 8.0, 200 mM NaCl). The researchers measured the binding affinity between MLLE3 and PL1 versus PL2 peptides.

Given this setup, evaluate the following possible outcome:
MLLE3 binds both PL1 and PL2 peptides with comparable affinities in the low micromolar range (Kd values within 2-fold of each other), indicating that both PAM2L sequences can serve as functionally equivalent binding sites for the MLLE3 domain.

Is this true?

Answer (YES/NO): NO